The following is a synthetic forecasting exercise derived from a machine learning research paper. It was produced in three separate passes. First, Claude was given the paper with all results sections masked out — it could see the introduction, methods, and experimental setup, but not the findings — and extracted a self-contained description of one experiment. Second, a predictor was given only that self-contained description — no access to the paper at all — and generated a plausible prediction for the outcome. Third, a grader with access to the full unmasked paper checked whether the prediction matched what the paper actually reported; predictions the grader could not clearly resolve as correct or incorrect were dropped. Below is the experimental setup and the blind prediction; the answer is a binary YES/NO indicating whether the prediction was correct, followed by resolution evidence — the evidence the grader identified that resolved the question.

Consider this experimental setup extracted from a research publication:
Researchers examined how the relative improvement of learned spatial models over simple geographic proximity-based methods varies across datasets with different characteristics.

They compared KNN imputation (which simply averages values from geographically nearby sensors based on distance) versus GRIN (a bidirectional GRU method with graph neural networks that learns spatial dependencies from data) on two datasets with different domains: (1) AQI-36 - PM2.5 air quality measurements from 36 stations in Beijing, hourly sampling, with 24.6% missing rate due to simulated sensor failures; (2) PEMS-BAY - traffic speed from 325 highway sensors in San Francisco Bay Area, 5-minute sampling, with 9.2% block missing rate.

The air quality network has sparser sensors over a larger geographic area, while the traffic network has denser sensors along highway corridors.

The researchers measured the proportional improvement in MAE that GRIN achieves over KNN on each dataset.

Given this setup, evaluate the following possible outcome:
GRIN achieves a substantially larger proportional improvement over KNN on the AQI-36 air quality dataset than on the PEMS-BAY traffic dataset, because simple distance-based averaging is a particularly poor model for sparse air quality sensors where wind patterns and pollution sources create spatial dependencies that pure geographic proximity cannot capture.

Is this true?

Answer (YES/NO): NO